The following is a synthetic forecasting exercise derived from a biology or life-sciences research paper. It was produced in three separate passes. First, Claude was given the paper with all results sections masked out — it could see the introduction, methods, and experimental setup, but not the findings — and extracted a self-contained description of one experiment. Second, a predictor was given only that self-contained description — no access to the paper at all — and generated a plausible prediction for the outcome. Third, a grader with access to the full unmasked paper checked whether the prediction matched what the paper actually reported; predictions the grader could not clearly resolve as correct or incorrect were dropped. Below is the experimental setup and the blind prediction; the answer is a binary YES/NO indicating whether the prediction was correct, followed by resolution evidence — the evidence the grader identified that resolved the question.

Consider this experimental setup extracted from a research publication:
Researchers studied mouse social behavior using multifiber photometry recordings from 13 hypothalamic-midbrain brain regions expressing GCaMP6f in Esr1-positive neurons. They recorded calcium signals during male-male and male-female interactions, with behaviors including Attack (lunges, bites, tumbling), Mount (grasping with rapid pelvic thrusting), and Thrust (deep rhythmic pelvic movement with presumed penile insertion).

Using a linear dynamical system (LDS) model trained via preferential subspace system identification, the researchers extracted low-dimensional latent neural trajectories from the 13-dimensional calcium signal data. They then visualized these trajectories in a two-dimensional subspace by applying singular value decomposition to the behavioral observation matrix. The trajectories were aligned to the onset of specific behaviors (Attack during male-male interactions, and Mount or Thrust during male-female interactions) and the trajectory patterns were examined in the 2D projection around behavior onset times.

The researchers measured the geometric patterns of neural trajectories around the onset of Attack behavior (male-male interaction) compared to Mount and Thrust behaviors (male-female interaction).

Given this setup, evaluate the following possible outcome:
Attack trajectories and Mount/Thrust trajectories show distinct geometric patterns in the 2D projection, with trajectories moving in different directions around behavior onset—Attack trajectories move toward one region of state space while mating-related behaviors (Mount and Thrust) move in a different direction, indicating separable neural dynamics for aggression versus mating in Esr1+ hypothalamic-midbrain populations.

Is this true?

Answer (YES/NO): NO